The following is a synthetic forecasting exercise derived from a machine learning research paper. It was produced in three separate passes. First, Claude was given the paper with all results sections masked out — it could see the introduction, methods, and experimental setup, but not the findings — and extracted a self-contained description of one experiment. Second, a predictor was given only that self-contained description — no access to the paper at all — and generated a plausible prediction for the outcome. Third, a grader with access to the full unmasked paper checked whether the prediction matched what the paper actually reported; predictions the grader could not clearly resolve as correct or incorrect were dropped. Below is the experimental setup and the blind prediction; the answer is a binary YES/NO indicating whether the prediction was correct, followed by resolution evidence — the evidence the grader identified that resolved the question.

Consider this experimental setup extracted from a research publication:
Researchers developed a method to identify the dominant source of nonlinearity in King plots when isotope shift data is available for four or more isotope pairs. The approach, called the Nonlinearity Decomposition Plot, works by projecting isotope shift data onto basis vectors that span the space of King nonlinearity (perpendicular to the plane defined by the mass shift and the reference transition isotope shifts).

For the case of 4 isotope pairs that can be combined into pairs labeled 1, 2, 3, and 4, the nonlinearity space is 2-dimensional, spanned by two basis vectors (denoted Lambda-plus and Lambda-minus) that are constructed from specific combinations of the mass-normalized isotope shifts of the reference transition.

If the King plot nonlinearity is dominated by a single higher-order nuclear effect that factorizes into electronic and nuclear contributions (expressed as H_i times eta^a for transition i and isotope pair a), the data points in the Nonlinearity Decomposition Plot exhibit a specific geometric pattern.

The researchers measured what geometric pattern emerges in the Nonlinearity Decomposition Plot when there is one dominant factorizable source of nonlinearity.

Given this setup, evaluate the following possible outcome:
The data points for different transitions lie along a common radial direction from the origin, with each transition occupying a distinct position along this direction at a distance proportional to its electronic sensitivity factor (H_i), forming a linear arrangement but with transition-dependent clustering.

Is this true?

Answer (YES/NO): NO